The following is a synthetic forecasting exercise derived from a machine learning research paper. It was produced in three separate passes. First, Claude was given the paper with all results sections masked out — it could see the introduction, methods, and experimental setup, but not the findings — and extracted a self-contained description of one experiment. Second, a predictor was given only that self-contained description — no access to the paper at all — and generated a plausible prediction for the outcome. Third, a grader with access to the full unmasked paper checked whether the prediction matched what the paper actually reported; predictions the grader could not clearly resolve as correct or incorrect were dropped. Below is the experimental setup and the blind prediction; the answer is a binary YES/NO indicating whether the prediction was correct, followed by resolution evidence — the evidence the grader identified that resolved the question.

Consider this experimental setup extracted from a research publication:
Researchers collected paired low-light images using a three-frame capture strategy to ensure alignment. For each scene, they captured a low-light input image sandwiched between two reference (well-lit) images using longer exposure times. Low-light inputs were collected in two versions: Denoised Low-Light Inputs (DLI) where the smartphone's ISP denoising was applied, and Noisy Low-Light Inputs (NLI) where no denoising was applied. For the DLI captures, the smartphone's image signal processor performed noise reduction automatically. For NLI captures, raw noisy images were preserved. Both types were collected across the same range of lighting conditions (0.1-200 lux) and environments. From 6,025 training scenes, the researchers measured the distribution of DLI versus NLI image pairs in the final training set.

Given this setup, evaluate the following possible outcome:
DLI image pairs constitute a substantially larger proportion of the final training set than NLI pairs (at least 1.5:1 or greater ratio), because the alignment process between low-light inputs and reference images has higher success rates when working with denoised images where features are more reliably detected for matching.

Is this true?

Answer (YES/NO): NO